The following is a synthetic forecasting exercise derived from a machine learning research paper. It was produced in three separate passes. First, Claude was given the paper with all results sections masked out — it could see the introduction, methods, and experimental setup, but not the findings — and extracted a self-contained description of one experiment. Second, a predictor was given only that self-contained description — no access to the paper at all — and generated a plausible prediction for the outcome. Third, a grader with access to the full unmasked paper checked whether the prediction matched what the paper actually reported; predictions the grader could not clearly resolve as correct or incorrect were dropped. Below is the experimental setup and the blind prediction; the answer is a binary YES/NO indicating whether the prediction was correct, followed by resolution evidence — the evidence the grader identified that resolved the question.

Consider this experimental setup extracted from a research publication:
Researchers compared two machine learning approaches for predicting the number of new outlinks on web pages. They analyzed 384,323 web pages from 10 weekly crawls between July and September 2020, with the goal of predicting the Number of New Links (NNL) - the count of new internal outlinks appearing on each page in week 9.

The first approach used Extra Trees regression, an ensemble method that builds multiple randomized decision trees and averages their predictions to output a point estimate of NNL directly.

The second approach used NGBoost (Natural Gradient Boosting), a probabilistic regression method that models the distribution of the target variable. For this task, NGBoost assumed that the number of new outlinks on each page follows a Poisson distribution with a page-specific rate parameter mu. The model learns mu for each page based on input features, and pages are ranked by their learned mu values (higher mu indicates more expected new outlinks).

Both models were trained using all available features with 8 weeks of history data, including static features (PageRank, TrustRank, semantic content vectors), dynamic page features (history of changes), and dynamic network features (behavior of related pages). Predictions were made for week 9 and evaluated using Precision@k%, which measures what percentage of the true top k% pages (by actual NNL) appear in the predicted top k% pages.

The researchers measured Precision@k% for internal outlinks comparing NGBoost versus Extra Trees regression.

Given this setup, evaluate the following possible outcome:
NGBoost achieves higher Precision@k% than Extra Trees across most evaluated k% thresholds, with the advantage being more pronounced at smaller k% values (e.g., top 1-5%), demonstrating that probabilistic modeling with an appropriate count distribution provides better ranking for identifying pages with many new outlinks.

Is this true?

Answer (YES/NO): NO